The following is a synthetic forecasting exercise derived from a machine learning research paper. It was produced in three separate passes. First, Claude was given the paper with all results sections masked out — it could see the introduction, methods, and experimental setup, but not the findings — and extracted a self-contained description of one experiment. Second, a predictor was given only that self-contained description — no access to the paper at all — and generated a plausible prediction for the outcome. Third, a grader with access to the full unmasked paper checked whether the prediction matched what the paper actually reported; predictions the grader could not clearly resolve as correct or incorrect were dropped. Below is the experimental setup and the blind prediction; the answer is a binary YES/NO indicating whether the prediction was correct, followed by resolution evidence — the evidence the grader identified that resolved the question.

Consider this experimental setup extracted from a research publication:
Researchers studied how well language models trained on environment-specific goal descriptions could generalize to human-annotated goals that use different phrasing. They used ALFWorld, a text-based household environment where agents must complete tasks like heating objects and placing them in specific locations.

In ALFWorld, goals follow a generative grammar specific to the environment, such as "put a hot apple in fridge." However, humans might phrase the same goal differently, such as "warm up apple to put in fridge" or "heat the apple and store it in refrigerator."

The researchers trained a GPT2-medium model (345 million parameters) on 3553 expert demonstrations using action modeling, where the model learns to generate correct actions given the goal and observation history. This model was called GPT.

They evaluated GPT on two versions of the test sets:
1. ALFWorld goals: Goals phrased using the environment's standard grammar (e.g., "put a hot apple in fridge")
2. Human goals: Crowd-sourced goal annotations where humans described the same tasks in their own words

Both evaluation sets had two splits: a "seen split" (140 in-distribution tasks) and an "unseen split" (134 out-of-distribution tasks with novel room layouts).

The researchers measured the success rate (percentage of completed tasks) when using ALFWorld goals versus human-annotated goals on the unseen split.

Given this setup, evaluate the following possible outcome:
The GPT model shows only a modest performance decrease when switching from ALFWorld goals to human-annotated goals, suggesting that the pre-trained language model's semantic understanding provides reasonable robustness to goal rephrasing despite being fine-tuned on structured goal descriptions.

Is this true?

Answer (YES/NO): NO